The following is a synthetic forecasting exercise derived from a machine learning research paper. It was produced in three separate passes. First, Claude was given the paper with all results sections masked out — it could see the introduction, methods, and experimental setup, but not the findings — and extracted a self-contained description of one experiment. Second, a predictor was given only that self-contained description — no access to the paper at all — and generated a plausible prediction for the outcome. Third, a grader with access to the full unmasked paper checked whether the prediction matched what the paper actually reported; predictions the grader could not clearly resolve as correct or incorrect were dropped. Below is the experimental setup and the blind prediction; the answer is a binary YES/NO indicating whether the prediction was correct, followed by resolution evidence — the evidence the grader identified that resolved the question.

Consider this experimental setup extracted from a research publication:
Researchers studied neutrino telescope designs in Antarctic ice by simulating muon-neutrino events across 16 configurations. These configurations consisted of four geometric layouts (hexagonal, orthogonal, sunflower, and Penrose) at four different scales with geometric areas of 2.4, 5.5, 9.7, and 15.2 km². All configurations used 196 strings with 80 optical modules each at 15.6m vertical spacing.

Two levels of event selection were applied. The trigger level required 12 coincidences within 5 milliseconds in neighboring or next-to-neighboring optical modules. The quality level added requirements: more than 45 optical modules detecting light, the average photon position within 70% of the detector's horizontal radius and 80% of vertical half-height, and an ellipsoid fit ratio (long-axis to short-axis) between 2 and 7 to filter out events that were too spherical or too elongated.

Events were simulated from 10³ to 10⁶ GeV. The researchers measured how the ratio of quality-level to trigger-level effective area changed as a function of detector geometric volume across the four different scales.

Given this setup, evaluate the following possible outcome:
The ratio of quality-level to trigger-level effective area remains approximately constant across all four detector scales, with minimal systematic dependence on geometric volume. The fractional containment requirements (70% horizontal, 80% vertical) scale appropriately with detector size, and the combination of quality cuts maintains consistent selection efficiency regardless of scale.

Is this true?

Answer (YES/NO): NO